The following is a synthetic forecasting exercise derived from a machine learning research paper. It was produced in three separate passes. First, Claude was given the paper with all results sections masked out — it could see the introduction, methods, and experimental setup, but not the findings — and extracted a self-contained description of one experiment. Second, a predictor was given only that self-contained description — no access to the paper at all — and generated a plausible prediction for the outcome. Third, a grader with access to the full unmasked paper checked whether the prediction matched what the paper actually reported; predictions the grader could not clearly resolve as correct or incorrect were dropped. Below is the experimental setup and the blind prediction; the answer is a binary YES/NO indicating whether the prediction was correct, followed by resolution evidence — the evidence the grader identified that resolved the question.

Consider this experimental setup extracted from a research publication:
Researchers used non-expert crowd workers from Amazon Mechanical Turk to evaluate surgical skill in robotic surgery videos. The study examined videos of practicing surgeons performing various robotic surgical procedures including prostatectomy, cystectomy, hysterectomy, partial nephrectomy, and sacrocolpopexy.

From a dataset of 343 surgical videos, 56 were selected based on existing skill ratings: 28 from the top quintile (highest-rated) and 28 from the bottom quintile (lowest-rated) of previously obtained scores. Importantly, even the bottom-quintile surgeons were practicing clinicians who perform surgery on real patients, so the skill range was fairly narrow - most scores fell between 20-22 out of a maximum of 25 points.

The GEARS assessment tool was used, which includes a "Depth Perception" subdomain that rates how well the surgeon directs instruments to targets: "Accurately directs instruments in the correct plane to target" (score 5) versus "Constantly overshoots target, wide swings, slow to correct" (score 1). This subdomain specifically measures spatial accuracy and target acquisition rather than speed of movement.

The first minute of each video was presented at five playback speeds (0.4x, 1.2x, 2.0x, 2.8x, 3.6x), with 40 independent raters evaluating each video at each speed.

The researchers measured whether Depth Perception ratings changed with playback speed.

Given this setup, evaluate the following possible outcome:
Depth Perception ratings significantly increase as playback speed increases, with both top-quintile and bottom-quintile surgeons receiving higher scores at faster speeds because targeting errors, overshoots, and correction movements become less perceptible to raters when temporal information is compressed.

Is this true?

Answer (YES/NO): YES